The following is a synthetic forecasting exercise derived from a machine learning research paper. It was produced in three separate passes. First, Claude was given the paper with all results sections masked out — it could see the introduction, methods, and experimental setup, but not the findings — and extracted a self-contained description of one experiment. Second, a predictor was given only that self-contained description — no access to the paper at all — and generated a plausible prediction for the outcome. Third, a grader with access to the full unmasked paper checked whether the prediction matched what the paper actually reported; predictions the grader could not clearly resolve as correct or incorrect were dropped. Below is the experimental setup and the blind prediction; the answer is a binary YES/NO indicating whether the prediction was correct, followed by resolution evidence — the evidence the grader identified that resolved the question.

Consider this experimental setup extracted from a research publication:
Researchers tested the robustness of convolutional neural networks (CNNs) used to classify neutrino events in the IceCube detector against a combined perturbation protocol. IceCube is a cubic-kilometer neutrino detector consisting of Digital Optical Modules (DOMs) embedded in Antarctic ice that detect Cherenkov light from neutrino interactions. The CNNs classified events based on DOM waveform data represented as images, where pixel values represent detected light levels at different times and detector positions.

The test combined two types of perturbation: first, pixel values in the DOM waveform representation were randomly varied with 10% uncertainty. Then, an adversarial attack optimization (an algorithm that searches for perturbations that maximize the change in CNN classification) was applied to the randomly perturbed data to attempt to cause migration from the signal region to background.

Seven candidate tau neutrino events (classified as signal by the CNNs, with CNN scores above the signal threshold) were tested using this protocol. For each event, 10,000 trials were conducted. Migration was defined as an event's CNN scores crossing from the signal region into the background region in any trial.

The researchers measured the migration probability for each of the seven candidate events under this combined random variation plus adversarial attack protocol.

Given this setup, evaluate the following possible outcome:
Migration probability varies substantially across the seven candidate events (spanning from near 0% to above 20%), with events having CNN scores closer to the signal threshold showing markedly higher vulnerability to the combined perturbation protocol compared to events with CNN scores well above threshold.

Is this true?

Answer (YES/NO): NO